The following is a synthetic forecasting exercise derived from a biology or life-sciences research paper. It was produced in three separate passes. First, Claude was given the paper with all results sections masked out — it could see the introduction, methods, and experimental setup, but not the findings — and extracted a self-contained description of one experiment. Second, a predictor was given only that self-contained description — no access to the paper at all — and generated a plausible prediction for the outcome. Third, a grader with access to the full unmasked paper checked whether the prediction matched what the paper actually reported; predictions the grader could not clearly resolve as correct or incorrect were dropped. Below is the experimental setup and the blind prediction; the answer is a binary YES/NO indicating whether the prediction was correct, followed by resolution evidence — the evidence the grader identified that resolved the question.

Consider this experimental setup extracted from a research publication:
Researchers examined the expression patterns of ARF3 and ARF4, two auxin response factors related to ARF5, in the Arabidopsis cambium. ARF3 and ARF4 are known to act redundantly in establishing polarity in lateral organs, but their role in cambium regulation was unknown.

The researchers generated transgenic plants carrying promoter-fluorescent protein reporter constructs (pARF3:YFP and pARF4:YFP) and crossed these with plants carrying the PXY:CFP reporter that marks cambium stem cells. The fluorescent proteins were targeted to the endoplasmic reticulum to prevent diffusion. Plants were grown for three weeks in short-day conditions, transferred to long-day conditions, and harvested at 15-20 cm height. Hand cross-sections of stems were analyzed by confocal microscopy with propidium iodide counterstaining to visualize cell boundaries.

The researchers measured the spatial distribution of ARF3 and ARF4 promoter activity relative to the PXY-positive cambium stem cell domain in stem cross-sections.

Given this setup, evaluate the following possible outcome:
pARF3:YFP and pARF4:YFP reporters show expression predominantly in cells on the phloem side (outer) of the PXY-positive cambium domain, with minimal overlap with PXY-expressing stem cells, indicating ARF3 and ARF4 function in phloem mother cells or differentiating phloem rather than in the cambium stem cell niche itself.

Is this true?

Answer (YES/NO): NO